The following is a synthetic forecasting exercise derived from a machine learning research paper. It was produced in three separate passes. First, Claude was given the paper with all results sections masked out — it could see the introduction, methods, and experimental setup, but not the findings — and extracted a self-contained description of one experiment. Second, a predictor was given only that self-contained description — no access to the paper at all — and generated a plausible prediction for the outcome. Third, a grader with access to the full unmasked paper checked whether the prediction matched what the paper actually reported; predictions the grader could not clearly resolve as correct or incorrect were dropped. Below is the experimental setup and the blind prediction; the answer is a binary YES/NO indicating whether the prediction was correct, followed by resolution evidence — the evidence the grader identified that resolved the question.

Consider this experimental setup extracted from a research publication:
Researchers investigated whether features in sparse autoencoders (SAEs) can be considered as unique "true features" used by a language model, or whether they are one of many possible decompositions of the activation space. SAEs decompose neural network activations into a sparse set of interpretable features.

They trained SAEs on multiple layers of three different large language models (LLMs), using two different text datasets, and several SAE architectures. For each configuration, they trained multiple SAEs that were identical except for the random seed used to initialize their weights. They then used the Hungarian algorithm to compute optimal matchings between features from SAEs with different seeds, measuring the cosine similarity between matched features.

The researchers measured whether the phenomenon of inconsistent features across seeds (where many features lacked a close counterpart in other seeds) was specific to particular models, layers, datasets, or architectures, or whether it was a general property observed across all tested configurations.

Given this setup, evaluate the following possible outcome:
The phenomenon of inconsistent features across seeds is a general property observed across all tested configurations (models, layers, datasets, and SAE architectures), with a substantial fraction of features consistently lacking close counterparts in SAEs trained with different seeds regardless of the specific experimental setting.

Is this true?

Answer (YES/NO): YES